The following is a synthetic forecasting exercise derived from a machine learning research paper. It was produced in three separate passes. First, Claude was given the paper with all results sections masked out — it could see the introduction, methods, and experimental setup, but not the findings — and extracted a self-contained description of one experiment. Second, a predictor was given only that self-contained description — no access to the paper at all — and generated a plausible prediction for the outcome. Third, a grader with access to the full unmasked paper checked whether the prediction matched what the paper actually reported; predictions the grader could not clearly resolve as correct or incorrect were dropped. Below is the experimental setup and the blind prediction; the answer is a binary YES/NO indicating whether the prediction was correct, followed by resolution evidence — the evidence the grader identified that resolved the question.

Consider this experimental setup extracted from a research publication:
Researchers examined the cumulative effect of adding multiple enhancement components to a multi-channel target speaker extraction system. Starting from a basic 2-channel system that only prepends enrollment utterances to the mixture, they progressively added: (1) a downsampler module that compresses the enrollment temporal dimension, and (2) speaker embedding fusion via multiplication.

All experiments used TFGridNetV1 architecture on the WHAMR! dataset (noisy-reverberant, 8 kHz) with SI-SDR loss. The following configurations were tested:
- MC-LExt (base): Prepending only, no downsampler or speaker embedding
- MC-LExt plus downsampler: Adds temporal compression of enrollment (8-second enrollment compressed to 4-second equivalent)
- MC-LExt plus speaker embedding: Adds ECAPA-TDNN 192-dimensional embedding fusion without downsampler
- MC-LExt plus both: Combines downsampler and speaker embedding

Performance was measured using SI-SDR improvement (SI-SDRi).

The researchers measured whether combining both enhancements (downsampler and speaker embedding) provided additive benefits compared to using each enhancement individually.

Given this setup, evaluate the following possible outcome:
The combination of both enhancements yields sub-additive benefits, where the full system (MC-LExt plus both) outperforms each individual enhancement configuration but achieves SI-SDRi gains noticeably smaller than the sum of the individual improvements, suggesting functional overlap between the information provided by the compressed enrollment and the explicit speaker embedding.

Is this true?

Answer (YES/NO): NO